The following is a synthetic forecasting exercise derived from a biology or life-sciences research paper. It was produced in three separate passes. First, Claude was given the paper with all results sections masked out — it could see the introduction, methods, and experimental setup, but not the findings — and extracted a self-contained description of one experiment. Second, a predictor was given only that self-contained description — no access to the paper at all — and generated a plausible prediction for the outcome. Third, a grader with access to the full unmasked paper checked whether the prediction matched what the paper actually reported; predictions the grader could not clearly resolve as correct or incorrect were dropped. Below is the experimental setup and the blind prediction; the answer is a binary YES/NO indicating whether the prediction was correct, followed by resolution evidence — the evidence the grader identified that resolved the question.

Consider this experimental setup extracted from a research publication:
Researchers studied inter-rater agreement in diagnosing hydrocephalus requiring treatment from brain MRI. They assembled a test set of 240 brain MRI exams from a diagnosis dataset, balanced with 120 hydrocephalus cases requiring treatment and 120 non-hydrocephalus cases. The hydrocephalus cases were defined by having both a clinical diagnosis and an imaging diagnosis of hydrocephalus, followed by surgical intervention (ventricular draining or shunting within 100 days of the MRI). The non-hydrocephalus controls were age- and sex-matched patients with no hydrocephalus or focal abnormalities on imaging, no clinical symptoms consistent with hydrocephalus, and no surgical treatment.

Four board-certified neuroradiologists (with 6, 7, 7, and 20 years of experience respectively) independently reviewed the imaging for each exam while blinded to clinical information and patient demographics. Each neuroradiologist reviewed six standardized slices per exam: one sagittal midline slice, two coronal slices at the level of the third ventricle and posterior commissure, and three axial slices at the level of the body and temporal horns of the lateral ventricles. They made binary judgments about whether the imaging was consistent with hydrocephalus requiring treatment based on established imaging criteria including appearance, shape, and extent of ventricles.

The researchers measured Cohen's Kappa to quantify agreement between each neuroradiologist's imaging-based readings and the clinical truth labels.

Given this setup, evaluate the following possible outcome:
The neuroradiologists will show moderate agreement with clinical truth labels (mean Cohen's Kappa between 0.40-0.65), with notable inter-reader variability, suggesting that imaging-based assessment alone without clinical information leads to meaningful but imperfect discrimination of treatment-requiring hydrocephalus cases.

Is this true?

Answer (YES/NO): NO